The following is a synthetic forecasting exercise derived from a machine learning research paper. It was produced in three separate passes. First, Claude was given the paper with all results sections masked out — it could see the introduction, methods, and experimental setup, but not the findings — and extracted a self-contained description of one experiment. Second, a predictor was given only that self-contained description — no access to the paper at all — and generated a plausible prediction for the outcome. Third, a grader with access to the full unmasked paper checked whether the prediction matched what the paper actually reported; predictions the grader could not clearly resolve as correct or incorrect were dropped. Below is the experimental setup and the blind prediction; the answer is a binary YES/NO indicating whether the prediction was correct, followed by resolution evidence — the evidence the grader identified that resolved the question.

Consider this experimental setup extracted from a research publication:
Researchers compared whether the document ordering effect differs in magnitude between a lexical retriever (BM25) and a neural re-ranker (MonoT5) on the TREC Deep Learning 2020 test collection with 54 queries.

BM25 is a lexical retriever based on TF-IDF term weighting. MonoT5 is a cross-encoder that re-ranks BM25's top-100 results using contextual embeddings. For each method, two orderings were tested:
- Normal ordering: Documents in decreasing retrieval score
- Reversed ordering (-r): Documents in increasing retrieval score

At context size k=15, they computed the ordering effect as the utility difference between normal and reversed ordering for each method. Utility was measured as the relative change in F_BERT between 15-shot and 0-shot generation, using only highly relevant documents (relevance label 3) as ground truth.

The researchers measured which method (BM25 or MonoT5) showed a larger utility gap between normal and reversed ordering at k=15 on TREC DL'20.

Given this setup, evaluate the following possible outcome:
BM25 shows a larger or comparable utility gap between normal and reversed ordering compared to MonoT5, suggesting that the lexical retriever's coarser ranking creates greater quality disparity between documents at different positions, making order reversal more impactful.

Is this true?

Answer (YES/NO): YES